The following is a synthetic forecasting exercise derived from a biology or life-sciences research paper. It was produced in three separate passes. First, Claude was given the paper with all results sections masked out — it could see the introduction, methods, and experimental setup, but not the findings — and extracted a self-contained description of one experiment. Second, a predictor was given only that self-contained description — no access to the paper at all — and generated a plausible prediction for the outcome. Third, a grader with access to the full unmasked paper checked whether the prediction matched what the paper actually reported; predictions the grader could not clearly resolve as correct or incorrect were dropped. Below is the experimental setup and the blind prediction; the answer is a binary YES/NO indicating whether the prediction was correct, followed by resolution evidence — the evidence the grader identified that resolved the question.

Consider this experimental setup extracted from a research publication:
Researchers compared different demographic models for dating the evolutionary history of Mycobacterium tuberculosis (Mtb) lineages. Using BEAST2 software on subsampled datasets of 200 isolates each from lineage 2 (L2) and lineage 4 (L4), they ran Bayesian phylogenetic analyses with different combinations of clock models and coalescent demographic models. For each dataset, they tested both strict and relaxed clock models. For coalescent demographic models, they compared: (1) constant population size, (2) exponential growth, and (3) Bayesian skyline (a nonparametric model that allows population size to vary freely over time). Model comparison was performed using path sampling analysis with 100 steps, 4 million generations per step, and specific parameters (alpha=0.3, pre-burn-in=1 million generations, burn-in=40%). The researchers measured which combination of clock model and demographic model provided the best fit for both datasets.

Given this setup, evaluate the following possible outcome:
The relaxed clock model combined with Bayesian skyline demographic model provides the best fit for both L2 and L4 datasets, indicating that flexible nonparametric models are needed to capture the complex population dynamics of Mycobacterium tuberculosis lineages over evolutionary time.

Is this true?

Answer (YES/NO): NO